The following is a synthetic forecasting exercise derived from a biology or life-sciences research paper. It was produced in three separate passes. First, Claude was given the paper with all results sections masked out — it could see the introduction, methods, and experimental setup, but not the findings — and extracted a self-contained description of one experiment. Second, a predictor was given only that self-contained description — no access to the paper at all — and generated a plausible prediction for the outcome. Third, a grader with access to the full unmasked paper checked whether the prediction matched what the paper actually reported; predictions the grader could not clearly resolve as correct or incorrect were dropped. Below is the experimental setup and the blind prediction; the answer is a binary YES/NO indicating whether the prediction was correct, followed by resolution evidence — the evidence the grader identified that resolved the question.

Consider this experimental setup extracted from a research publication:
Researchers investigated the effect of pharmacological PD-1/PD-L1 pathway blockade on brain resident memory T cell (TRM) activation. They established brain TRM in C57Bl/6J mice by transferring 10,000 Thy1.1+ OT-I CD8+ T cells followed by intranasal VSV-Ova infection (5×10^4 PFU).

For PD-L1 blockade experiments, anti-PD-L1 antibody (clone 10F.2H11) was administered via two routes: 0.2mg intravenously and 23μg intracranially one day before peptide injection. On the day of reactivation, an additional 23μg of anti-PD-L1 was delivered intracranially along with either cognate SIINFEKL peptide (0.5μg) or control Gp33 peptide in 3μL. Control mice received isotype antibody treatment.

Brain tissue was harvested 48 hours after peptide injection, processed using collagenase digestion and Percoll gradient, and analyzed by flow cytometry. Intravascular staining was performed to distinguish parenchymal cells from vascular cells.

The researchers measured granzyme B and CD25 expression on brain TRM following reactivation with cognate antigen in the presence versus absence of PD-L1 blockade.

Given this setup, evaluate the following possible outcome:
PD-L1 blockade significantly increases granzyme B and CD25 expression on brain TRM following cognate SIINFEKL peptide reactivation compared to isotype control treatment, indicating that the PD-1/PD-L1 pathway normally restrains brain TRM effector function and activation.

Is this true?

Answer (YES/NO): YES